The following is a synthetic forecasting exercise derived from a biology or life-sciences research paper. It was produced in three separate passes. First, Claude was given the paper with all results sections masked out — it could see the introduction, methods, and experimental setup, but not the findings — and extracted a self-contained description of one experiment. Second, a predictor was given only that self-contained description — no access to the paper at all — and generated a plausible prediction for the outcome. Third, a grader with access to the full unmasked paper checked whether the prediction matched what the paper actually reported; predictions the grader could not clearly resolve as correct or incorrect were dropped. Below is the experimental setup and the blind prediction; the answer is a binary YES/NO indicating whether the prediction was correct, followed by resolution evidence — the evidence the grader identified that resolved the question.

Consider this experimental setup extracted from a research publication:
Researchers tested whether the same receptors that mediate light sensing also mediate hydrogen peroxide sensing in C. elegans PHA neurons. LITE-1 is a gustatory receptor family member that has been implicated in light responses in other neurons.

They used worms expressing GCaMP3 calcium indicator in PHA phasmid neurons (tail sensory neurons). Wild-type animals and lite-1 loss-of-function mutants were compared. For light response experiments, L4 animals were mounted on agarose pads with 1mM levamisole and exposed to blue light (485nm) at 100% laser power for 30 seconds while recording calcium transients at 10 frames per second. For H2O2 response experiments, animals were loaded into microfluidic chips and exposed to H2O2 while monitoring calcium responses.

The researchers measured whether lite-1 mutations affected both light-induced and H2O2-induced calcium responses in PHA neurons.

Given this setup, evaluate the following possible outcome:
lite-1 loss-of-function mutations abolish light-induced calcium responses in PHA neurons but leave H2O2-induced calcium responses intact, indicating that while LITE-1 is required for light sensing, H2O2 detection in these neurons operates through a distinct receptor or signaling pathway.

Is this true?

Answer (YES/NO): NO